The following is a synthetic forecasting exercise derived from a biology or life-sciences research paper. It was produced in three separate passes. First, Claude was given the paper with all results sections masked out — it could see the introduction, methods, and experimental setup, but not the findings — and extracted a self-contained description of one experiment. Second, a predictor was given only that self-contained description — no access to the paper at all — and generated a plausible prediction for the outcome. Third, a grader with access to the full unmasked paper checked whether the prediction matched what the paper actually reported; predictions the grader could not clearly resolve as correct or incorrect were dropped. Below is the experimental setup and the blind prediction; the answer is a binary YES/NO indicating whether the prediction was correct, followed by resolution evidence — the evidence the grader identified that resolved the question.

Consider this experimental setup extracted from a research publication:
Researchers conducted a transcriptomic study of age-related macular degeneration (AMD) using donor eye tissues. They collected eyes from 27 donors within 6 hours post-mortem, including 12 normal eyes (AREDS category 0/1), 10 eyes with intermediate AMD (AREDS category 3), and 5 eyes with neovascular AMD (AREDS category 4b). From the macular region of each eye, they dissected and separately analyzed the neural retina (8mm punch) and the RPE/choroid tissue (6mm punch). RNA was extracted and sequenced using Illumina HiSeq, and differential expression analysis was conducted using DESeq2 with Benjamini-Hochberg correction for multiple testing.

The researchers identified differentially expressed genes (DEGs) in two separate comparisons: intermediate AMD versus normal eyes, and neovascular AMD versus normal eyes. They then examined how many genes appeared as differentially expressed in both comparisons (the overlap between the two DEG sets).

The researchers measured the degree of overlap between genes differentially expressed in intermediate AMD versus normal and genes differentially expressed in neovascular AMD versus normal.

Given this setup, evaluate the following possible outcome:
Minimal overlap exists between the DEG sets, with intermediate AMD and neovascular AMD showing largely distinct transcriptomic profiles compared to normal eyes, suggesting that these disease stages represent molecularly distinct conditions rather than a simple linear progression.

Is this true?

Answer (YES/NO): YES